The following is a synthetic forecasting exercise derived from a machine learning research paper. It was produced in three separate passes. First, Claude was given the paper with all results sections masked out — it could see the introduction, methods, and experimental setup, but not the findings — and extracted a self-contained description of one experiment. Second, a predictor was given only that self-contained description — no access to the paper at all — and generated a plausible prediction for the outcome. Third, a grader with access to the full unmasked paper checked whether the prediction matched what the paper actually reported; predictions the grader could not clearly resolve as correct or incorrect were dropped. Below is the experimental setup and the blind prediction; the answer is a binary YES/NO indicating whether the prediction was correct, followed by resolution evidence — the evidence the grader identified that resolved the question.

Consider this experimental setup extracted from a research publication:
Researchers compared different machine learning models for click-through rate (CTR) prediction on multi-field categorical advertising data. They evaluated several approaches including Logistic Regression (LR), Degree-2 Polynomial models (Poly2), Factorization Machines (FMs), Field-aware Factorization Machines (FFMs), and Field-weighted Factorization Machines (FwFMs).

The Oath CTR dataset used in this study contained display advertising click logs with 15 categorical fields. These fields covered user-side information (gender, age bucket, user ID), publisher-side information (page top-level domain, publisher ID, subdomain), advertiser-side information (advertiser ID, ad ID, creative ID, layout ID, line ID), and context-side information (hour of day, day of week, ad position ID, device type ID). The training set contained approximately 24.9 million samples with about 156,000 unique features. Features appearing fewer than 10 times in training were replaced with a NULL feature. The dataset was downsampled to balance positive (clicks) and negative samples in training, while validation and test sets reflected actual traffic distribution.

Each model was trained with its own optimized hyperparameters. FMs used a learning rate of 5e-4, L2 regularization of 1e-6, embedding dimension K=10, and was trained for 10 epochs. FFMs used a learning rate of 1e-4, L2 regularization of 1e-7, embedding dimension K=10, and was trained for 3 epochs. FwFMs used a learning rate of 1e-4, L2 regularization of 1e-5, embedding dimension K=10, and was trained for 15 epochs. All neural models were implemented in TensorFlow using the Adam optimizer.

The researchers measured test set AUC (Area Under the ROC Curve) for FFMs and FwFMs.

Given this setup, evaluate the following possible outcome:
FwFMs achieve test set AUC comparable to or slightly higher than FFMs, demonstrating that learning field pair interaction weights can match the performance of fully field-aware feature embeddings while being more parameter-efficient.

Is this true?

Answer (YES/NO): YES